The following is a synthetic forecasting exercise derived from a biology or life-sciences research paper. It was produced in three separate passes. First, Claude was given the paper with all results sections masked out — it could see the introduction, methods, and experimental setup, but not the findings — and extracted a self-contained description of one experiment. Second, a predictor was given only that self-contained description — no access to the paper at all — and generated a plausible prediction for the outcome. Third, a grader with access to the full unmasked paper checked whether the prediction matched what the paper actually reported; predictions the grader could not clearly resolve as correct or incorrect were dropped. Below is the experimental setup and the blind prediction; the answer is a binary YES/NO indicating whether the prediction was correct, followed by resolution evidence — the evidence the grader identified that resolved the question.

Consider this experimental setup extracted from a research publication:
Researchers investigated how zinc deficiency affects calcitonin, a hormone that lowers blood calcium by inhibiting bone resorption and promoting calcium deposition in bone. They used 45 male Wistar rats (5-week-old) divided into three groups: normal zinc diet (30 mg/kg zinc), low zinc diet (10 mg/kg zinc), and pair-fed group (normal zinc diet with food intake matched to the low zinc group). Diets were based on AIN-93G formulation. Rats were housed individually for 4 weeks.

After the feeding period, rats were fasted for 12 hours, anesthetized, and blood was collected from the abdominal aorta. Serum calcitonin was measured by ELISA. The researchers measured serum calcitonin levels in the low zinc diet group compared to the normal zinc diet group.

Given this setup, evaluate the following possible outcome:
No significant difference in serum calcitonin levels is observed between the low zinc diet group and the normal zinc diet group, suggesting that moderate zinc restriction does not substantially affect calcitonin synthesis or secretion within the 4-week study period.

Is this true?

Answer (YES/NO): YES